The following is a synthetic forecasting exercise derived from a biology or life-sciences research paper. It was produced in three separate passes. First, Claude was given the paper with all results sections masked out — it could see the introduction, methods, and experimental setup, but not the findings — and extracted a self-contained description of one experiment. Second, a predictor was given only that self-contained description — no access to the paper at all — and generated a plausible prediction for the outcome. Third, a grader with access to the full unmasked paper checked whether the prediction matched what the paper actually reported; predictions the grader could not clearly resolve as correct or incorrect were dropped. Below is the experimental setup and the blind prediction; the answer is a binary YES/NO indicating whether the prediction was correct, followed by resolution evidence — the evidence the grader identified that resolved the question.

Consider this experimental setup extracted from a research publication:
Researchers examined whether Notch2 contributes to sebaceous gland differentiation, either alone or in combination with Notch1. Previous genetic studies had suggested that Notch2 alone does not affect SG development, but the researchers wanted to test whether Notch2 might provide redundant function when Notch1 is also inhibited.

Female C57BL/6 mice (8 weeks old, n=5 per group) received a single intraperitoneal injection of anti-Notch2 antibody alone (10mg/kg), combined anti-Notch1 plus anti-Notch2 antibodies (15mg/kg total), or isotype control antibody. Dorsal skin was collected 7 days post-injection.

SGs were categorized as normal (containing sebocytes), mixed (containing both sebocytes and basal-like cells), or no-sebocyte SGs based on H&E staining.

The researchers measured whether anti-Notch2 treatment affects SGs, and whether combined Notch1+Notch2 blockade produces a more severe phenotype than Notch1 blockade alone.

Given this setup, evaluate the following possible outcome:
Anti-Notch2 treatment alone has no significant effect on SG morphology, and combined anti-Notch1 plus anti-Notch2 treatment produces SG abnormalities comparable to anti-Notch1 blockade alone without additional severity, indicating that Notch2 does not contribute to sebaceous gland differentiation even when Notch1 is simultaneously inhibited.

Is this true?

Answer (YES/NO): NO